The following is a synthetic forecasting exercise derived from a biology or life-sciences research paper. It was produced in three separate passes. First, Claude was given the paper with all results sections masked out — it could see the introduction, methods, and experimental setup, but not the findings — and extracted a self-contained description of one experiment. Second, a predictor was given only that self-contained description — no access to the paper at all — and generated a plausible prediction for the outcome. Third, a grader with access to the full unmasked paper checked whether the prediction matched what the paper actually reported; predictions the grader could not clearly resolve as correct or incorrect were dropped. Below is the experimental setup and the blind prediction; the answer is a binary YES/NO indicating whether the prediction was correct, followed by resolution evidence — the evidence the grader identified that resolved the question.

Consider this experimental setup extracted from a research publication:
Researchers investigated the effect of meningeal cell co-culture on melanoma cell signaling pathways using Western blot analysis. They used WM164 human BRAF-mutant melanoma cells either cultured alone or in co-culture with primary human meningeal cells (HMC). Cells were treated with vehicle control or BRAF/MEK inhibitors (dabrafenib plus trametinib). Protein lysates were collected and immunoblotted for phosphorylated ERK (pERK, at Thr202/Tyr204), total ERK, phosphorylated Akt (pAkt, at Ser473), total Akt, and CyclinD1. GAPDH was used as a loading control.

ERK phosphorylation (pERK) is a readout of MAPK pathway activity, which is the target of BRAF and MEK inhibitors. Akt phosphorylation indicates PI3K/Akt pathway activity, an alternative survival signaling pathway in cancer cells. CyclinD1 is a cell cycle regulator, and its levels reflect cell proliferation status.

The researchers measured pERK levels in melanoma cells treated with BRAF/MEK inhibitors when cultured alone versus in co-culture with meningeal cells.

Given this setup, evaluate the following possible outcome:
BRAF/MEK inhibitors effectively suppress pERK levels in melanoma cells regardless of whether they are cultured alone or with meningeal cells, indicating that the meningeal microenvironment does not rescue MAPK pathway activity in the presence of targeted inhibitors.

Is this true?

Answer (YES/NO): NO